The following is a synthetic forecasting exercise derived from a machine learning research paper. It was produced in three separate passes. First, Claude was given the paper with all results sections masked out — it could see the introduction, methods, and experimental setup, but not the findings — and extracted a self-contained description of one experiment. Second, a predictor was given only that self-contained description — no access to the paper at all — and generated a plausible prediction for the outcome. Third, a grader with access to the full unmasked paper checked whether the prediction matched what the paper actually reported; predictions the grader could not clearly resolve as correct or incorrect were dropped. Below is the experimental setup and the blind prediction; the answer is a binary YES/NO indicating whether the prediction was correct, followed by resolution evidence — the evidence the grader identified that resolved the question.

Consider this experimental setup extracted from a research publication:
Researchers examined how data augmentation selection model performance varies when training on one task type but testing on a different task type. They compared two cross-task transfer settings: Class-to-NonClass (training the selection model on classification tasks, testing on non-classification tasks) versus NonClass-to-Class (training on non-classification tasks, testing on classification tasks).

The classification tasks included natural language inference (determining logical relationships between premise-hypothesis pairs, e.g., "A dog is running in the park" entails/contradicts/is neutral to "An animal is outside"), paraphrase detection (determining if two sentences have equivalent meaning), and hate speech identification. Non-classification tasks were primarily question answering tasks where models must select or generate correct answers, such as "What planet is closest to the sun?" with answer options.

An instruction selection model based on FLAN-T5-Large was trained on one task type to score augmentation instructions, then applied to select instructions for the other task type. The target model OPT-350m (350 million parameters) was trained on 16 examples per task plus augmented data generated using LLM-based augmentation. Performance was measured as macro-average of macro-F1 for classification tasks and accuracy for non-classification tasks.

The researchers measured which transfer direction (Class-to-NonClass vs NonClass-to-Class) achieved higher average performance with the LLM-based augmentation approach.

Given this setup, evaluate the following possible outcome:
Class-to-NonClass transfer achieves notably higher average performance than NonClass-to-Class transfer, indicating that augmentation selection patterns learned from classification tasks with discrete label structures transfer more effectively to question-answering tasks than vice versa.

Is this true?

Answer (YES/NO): NO